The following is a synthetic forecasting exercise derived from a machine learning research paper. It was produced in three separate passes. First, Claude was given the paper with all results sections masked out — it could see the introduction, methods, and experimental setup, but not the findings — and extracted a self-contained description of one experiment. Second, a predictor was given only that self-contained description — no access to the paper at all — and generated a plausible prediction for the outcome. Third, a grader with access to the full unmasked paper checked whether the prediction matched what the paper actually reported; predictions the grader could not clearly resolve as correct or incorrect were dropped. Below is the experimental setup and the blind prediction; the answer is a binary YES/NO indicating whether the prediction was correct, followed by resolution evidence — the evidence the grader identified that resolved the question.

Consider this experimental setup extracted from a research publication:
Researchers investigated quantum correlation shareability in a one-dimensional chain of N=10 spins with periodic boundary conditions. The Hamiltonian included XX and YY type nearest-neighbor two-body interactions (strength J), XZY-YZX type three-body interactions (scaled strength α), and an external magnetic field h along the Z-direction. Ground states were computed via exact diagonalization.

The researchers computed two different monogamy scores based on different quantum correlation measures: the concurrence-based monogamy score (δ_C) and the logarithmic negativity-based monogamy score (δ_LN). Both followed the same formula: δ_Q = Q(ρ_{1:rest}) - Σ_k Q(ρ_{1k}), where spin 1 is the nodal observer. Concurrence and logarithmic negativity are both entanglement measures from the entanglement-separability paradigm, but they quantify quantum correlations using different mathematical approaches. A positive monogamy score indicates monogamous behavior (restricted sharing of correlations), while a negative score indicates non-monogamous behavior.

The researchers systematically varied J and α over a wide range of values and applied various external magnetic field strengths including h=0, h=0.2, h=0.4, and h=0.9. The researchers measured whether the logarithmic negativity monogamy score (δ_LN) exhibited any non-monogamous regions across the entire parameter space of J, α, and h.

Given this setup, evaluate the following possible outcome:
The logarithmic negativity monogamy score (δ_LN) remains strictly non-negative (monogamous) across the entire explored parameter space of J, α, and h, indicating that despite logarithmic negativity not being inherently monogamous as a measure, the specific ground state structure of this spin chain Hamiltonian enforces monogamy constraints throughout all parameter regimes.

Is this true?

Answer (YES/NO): YES